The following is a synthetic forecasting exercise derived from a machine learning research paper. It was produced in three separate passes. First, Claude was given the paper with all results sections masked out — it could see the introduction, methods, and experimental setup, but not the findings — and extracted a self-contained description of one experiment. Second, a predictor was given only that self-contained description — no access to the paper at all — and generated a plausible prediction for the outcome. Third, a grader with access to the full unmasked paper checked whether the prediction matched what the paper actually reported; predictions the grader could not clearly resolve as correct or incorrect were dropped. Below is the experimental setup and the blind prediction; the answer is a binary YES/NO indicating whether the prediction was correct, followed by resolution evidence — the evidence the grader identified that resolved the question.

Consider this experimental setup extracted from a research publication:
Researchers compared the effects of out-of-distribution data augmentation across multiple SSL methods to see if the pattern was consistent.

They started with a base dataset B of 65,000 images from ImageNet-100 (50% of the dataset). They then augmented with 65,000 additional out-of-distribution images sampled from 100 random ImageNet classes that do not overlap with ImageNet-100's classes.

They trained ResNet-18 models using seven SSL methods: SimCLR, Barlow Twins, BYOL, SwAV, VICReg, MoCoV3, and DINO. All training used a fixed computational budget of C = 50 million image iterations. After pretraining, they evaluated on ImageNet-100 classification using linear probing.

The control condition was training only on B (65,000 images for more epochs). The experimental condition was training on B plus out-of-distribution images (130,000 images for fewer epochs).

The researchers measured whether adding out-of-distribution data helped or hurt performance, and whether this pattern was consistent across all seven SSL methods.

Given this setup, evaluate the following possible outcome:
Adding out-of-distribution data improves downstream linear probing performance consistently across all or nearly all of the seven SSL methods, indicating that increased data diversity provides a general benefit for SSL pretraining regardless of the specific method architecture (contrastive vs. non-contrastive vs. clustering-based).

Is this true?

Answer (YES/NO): NO